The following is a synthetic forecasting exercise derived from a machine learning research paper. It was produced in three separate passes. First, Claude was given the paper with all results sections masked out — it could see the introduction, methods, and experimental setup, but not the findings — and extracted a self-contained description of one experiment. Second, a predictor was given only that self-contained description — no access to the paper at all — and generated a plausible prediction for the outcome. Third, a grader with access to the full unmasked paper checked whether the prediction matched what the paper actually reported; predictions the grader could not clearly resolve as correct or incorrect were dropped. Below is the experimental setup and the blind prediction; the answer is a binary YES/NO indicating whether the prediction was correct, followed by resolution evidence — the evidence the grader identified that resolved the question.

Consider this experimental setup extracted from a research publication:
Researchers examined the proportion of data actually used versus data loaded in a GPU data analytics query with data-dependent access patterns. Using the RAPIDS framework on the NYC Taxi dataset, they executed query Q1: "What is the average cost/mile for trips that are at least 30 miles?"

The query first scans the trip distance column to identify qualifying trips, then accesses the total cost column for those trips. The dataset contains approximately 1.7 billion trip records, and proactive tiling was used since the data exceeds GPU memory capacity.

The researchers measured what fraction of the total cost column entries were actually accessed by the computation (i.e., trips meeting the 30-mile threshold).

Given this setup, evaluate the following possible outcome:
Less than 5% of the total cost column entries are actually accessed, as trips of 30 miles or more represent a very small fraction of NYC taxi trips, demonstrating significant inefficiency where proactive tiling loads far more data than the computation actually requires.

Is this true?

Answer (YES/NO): YES